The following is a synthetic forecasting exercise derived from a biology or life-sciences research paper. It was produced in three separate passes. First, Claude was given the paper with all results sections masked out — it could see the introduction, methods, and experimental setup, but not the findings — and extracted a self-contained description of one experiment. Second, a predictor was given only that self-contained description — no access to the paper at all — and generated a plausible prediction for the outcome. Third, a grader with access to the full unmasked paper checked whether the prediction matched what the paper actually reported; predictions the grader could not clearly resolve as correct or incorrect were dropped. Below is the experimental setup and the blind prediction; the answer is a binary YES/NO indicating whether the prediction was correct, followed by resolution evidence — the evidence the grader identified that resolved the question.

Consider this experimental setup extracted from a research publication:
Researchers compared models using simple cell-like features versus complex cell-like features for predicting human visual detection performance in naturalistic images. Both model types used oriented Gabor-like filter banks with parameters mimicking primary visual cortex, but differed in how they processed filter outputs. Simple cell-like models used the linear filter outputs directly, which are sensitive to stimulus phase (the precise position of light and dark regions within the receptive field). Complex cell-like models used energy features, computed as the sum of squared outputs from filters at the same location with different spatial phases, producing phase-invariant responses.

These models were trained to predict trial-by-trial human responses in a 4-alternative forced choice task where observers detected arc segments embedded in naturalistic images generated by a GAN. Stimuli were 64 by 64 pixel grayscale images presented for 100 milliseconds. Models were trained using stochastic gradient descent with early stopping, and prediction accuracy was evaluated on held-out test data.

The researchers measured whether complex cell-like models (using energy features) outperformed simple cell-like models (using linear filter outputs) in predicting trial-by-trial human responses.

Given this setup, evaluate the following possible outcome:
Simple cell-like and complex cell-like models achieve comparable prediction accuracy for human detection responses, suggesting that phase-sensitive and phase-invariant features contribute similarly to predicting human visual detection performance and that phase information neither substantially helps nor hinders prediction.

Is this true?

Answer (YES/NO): NO